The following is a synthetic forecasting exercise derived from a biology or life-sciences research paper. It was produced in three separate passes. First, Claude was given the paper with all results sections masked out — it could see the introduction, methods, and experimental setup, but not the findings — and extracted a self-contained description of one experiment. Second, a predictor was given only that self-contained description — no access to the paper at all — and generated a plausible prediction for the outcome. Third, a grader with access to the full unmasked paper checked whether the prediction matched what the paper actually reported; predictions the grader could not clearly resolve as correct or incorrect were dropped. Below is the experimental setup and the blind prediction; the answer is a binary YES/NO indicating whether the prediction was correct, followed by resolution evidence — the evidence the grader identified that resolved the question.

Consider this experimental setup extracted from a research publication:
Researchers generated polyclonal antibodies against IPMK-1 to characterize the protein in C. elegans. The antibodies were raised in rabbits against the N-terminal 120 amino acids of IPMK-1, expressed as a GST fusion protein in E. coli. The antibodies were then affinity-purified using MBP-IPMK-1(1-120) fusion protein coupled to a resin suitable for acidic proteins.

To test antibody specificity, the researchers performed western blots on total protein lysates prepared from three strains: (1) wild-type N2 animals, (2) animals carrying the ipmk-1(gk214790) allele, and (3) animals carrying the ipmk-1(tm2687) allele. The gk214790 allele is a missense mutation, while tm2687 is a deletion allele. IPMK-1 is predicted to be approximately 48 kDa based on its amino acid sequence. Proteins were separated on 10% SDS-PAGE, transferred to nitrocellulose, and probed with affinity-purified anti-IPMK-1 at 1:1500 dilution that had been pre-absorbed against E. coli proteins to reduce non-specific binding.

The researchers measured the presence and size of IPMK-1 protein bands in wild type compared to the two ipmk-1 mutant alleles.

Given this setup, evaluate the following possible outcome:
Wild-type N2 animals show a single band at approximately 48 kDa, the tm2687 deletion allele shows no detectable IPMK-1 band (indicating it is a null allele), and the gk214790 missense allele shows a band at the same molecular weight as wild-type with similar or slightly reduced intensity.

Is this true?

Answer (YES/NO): NO